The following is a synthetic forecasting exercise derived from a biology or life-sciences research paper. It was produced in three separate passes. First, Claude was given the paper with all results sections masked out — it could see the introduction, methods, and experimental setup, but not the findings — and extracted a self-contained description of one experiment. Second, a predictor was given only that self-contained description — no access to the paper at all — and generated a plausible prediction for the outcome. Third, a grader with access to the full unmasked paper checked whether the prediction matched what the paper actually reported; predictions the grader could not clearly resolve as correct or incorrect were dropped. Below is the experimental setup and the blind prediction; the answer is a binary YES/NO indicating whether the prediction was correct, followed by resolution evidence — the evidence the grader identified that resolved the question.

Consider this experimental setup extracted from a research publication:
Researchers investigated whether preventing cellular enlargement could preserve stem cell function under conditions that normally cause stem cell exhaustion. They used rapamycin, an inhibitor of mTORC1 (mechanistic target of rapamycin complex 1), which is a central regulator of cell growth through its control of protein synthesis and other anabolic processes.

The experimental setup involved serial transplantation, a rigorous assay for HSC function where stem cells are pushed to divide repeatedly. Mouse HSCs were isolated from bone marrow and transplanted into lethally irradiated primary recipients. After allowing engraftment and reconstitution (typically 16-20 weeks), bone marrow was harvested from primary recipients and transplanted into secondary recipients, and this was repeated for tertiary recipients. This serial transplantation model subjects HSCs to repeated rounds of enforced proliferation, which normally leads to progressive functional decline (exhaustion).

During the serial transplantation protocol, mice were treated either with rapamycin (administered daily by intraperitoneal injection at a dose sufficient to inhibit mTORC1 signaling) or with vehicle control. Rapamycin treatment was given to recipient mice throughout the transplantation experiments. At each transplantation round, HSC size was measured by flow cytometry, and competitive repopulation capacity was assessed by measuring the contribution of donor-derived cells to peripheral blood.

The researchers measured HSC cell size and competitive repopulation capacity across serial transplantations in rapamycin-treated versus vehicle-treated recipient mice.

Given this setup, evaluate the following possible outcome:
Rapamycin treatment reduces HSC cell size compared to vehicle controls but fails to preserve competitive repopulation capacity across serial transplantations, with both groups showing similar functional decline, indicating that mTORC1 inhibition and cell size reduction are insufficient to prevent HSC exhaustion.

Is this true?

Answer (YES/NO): NO